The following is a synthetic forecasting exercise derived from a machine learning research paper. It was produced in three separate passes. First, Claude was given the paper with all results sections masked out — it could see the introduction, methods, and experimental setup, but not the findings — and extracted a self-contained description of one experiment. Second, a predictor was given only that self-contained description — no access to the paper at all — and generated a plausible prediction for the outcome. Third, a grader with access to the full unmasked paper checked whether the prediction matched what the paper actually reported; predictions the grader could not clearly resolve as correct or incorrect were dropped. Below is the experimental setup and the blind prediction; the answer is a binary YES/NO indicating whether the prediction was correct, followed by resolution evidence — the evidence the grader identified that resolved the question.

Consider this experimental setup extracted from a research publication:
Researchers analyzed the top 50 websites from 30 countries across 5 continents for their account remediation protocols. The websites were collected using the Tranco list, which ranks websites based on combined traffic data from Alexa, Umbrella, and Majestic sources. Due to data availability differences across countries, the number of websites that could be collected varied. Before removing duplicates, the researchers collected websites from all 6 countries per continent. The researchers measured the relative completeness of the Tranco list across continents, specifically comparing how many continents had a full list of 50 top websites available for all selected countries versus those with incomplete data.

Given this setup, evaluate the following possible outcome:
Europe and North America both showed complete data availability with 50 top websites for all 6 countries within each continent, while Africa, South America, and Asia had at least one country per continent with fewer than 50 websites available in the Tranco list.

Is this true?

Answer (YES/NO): NO